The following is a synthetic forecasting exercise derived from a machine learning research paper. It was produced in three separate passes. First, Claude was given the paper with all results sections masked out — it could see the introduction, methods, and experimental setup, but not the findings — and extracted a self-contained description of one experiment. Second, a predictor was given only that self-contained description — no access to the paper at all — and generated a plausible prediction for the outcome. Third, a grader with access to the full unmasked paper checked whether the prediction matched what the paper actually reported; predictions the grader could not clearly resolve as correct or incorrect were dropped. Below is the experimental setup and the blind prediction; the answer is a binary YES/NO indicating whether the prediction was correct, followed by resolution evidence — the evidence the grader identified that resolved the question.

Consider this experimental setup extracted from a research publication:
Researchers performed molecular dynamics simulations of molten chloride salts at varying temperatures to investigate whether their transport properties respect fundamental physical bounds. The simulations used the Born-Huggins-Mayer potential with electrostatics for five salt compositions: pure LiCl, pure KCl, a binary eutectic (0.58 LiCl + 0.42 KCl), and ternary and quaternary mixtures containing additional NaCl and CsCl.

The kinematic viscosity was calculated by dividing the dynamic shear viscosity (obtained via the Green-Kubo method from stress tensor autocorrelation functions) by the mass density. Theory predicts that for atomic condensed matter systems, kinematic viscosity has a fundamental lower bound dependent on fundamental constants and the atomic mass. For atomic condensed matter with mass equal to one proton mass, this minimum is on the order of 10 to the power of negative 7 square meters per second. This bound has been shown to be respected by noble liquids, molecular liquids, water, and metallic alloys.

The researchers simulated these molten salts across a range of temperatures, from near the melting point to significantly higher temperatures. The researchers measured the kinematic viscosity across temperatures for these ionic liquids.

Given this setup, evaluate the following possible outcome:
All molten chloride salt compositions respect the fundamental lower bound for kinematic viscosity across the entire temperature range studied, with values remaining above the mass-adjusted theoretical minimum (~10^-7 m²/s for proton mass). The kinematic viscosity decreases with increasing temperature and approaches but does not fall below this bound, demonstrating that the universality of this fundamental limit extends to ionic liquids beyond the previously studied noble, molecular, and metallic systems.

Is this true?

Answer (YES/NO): YES